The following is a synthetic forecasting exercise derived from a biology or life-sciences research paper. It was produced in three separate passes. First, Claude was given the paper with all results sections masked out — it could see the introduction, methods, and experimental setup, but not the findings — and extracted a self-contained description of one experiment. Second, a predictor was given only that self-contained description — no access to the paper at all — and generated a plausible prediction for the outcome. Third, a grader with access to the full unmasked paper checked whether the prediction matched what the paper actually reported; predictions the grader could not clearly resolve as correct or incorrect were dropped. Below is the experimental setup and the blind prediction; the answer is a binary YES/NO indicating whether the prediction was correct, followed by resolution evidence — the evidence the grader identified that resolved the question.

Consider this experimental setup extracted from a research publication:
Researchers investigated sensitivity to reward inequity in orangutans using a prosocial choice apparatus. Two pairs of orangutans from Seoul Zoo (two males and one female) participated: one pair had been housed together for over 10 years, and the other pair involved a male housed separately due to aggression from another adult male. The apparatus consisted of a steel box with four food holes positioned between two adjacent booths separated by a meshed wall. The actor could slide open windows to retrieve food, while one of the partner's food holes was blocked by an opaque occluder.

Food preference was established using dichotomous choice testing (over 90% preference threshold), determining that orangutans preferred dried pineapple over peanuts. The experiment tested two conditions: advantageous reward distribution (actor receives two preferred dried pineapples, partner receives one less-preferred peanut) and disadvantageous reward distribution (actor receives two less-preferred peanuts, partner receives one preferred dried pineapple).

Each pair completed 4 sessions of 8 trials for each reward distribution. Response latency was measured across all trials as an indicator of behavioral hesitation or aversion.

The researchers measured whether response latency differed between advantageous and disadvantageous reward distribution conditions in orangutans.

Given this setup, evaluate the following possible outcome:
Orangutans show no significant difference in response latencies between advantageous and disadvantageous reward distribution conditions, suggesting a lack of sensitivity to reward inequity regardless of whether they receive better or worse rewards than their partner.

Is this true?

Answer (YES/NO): NO